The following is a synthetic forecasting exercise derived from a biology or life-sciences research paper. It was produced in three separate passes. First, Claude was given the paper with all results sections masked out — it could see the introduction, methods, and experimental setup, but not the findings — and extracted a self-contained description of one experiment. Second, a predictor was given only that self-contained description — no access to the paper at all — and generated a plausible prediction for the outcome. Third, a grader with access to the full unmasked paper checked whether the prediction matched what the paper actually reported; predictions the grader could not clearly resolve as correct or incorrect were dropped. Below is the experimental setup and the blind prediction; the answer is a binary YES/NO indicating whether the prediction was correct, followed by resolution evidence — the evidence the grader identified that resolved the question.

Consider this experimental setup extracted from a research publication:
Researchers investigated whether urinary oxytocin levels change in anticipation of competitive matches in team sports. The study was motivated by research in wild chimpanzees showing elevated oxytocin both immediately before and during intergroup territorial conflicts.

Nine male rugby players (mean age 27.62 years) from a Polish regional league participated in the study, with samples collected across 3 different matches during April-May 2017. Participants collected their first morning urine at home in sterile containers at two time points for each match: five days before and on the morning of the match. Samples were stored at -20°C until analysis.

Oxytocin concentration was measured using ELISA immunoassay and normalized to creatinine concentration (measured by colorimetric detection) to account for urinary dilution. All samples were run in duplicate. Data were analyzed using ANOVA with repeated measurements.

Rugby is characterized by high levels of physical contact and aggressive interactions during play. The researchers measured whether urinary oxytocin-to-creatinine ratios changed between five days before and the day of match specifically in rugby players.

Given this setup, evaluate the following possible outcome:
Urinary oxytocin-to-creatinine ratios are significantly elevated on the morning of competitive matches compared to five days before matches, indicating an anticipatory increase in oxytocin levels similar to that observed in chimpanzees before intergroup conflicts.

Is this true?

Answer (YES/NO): NO